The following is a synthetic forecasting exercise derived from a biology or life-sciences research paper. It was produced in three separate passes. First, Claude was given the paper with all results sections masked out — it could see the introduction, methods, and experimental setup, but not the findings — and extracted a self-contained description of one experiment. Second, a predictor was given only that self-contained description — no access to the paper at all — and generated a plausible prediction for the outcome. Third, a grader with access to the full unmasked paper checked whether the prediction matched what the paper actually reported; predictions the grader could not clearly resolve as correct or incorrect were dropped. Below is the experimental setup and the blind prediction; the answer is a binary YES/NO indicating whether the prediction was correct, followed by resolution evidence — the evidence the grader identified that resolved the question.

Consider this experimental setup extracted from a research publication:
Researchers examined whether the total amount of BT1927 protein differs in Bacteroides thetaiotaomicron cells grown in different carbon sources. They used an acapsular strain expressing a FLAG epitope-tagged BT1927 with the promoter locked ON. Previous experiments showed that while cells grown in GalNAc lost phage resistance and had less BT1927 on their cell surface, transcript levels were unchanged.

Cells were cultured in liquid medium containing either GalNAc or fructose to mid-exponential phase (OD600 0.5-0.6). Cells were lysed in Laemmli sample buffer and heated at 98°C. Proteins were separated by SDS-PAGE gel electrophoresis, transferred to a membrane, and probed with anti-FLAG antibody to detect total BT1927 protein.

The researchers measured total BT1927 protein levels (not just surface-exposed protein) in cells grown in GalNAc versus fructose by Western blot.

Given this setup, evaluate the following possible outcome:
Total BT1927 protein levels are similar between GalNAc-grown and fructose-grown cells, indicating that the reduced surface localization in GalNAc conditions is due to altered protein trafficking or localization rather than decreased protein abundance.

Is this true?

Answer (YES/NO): YES